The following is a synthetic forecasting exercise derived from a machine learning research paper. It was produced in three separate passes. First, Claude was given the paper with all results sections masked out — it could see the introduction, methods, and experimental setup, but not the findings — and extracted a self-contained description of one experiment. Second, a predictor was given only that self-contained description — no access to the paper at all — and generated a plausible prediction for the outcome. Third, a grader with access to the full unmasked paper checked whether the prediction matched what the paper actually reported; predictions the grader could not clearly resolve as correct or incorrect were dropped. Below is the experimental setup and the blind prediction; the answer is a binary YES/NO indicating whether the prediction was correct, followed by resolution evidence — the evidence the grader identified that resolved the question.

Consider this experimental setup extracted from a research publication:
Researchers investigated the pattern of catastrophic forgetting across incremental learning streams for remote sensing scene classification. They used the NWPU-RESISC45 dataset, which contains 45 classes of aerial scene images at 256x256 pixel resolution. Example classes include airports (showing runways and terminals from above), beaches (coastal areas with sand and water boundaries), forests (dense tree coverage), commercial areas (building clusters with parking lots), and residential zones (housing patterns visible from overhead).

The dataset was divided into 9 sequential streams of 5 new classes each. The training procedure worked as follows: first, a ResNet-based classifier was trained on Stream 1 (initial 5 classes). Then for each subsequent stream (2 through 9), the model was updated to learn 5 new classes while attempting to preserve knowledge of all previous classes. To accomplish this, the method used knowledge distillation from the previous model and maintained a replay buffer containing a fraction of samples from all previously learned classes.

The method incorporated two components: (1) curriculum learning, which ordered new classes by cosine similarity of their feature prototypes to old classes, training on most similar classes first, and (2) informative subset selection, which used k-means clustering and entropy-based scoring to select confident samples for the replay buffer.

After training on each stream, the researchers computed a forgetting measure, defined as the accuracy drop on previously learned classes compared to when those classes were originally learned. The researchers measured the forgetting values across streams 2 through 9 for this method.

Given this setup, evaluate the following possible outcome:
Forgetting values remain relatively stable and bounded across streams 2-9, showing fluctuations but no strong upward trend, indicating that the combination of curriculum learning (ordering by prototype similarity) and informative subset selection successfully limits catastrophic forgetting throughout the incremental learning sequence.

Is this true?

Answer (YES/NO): YES